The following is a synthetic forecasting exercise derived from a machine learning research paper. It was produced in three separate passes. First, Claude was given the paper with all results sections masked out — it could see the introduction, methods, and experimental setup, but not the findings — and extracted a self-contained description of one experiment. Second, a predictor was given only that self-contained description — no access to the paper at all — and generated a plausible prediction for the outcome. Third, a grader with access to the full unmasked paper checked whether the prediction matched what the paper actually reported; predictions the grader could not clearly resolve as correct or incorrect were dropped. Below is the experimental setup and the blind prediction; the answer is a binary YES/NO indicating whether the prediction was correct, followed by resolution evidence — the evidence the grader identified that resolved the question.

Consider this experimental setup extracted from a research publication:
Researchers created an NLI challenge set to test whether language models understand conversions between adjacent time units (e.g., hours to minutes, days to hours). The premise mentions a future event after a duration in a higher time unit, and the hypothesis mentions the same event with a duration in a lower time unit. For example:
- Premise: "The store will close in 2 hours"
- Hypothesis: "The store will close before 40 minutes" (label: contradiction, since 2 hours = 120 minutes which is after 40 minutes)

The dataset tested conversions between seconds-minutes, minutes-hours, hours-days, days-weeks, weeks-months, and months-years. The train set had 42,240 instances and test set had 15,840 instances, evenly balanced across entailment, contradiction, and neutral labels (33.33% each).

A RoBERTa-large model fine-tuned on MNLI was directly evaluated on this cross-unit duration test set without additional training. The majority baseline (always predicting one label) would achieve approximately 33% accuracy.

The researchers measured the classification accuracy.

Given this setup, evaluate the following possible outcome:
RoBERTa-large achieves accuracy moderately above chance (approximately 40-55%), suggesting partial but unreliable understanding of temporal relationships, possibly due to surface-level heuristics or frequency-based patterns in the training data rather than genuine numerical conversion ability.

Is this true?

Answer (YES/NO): NO